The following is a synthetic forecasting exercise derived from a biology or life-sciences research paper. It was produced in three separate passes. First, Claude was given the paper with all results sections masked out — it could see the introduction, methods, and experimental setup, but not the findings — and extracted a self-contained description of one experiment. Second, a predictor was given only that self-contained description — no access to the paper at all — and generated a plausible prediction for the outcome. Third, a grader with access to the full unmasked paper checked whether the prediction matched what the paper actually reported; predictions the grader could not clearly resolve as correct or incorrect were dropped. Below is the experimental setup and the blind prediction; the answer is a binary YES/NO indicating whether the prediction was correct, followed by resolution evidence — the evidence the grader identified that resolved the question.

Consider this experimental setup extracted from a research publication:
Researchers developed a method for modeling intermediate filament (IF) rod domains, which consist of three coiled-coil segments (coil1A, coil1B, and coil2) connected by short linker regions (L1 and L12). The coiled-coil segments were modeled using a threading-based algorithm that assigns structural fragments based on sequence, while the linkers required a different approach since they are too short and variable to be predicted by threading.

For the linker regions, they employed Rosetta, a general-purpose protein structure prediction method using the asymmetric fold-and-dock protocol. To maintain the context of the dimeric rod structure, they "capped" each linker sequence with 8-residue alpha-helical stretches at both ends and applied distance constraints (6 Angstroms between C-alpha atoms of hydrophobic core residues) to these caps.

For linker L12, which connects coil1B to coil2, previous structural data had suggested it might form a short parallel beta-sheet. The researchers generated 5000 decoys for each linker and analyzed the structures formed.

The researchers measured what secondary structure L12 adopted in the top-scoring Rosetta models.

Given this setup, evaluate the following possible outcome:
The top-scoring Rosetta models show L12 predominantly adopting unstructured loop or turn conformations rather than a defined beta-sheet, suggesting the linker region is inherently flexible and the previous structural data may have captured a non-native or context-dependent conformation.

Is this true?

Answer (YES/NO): NO